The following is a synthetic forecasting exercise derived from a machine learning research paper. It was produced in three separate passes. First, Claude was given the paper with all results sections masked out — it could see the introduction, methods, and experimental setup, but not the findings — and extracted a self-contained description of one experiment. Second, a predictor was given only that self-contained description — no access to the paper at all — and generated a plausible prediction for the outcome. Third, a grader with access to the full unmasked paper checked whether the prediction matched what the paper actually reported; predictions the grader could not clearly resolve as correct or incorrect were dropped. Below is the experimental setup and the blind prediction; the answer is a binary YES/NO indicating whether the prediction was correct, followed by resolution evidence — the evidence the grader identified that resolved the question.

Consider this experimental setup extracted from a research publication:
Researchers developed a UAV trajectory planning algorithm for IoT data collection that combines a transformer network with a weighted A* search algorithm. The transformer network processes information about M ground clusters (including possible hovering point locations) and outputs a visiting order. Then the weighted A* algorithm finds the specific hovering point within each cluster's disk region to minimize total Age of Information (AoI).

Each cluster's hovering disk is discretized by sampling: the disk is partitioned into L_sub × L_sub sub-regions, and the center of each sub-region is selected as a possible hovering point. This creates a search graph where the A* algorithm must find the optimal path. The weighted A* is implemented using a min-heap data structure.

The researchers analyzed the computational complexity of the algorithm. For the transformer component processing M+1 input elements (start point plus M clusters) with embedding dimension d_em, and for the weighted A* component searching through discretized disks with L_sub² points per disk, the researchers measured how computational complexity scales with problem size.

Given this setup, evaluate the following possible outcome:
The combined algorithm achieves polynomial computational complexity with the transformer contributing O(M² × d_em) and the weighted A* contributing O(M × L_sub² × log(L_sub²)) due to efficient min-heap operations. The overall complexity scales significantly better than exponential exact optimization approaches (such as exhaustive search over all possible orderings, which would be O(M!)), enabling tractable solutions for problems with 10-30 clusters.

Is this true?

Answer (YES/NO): NO